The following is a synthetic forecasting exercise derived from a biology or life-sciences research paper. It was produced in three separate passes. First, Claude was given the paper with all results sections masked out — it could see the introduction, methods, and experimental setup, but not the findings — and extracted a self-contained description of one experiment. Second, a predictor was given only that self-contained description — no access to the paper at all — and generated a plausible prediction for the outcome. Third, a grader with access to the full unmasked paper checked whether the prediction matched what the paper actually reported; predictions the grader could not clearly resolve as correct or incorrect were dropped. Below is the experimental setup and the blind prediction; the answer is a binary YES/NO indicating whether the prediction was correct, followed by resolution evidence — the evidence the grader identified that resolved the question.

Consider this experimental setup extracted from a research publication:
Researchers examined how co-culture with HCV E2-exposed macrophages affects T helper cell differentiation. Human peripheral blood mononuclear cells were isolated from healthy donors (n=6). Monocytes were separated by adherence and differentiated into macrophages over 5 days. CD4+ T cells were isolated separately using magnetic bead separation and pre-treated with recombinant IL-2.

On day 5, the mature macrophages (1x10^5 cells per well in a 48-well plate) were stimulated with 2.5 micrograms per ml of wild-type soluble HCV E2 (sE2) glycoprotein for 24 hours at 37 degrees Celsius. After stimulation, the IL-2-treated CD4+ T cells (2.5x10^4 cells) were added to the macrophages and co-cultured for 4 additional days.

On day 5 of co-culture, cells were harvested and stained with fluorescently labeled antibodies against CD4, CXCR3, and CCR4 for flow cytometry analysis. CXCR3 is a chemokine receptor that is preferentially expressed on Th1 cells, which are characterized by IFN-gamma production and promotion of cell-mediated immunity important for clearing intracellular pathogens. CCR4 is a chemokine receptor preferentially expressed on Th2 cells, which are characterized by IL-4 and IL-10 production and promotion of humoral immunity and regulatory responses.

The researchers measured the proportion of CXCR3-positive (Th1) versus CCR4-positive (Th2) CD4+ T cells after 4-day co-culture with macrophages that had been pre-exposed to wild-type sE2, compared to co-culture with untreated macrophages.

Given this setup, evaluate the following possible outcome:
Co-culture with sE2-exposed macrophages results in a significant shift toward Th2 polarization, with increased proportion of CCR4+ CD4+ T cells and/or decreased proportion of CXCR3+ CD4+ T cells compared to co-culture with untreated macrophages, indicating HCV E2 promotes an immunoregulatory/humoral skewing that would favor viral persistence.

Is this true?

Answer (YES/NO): NO